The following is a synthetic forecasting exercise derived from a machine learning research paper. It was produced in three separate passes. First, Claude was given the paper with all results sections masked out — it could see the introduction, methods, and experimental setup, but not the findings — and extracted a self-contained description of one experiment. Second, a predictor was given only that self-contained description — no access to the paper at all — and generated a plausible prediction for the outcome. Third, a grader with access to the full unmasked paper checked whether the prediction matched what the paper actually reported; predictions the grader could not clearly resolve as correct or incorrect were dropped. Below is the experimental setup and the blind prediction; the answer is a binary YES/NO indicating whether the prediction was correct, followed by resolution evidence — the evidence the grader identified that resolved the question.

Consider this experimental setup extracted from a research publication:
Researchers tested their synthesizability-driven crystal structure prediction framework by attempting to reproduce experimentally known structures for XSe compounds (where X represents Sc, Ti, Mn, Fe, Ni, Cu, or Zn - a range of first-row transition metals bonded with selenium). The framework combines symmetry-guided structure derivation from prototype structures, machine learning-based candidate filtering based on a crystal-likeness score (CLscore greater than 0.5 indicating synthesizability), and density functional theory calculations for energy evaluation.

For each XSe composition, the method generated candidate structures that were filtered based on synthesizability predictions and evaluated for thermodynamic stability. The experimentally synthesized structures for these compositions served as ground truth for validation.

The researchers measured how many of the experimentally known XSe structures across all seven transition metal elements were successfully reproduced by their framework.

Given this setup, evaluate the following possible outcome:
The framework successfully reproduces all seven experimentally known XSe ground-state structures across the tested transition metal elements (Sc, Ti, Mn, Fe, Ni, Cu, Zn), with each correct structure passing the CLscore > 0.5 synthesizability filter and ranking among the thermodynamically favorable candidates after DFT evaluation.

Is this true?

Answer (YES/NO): NO